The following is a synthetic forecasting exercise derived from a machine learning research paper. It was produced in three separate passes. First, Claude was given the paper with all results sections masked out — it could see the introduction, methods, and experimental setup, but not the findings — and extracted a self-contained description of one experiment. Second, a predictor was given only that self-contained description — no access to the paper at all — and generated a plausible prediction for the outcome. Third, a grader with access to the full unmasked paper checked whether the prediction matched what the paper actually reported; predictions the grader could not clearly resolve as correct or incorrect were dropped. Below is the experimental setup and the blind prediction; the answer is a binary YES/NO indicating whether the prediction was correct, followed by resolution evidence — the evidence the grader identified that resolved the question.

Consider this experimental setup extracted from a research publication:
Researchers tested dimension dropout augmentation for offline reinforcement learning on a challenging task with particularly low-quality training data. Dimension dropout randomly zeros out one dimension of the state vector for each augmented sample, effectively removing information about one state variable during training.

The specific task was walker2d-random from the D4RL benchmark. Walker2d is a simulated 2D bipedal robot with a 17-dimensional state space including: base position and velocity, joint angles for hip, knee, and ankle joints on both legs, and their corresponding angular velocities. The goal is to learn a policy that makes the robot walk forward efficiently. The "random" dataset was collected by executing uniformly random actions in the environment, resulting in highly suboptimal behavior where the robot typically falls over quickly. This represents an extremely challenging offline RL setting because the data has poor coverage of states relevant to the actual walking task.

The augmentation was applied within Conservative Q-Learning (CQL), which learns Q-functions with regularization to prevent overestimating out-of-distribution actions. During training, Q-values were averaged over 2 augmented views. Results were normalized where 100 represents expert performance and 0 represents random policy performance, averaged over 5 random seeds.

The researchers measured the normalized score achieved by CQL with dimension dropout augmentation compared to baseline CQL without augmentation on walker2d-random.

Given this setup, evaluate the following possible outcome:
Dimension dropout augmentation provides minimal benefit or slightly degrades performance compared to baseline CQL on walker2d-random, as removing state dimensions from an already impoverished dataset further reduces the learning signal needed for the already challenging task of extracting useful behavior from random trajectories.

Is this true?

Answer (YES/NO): NO